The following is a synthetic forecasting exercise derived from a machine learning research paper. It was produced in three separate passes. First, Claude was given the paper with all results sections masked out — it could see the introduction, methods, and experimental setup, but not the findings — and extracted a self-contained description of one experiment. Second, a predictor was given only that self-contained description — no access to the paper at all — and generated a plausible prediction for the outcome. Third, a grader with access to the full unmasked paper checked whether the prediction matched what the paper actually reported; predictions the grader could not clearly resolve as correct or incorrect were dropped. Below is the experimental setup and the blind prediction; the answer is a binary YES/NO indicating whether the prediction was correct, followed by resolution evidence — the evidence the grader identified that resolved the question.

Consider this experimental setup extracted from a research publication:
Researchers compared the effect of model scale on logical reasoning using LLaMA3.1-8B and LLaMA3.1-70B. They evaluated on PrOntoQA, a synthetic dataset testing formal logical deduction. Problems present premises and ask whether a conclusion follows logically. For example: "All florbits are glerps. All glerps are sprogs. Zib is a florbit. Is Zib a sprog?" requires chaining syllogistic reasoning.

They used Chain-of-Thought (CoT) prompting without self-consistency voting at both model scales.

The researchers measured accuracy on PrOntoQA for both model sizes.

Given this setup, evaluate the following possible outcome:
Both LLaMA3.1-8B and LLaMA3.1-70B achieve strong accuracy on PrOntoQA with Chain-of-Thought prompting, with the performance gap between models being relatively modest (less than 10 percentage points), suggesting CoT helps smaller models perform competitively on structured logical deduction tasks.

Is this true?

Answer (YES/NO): NO